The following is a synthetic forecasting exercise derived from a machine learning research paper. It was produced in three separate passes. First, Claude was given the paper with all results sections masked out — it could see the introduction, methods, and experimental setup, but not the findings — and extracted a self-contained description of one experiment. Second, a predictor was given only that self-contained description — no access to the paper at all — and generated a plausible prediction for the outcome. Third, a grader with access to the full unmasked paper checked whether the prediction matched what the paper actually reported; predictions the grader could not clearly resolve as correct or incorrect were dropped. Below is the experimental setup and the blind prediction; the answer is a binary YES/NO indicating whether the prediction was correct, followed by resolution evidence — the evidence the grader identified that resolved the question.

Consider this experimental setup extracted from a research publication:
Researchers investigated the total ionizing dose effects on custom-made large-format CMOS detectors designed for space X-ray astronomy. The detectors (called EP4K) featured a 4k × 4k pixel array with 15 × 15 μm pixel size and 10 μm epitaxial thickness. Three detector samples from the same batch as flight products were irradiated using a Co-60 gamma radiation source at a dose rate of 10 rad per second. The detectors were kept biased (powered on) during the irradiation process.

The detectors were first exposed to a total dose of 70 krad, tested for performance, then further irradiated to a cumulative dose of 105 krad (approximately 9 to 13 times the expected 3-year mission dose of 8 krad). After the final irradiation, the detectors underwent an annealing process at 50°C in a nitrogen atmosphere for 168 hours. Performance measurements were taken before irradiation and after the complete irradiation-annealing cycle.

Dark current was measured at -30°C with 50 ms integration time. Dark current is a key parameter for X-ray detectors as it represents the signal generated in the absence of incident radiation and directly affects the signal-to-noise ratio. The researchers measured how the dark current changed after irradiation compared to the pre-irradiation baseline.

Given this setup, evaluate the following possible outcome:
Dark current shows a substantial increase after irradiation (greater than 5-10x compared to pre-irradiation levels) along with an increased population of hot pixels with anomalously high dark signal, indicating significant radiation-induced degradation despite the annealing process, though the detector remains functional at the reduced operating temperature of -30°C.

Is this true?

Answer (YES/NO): NO